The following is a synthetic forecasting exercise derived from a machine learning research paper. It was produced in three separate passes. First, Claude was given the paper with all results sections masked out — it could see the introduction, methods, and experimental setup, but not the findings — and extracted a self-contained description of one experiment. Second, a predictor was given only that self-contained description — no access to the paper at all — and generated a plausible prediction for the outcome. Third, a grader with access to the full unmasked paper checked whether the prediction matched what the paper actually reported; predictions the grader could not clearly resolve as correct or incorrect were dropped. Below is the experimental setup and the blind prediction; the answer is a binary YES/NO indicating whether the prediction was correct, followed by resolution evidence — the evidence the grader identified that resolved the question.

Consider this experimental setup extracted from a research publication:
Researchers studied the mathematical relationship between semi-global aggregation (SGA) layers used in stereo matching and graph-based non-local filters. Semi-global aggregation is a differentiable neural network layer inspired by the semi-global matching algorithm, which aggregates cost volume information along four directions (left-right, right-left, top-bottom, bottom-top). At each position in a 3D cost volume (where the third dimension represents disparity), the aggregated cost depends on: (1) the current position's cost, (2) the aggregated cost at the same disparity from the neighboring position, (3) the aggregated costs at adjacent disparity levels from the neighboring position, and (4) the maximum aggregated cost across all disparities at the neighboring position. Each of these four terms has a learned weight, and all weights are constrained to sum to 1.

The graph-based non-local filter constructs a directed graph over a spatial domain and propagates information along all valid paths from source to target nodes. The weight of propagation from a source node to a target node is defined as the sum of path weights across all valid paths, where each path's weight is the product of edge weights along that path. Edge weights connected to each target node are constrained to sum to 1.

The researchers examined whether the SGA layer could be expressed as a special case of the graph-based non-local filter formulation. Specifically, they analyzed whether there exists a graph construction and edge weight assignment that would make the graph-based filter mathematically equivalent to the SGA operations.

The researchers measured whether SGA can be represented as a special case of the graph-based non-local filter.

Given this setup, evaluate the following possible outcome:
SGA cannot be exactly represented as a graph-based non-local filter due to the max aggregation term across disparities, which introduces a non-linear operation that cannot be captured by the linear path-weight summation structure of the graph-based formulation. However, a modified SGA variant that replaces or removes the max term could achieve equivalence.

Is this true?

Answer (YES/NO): NO